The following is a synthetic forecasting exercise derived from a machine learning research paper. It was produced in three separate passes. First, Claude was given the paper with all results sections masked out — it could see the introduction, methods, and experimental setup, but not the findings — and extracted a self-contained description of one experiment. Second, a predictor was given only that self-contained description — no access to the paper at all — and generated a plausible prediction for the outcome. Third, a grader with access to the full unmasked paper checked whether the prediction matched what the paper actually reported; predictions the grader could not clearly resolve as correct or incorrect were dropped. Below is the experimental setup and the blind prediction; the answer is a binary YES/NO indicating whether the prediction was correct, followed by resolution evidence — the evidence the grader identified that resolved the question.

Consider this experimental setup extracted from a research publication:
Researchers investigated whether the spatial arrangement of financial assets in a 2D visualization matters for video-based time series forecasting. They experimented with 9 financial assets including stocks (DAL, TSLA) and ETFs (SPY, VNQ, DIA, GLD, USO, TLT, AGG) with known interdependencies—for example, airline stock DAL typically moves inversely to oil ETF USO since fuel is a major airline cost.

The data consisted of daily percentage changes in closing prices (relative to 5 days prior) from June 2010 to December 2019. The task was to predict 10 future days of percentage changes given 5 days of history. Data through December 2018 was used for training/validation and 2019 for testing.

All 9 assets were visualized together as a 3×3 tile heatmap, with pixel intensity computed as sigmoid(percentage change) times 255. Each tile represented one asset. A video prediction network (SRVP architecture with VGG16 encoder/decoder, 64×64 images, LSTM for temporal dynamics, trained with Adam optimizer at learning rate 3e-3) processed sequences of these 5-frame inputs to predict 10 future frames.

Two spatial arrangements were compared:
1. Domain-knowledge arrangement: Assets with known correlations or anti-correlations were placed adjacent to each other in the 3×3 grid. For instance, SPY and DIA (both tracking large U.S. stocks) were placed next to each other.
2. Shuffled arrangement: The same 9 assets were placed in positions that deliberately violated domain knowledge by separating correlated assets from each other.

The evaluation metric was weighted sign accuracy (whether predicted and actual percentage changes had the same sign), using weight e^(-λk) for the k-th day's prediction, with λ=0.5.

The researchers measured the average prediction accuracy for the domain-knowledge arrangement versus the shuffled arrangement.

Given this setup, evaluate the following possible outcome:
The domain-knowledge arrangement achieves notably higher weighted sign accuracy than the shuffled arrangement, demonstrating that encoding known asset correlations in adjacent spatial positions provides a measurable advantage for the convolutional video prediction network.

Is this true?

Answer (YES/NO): YES